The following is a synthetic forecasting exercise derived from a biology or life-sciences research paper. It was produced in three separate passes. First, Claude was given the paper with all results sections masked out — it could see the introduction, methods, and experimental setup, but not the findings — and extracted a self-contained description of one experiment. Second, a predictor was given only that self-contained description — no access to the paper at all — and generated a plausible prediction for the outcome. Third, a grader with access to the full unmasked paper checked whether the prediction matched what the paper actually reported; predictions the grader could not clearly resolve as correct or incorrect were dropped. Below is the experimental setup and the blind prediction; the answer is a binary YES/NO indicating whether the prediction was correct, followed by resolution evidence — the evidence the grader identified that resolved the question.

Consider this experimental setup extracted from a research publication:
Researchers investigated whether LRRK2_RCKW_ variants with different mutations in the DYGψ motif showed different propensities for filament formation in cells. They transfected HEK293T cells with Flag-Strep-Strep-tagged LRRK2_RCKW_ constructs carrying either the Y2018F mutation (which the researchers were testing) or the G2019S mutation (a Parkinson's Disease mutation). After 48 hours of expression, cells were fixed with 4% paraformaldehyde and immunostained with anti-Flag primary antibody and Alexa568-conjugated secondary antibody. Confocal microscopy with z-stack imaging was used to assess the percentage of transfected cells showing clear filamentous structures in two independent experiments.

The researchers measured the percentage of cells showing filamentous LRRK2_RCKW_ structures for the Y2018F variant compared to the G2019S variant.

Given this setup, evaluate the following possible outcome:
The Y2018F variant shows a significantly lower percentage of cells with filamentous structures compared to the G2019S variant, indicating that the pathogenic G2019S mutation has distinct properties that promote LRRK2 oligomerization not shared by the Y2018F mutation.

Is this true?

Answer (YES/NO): NO